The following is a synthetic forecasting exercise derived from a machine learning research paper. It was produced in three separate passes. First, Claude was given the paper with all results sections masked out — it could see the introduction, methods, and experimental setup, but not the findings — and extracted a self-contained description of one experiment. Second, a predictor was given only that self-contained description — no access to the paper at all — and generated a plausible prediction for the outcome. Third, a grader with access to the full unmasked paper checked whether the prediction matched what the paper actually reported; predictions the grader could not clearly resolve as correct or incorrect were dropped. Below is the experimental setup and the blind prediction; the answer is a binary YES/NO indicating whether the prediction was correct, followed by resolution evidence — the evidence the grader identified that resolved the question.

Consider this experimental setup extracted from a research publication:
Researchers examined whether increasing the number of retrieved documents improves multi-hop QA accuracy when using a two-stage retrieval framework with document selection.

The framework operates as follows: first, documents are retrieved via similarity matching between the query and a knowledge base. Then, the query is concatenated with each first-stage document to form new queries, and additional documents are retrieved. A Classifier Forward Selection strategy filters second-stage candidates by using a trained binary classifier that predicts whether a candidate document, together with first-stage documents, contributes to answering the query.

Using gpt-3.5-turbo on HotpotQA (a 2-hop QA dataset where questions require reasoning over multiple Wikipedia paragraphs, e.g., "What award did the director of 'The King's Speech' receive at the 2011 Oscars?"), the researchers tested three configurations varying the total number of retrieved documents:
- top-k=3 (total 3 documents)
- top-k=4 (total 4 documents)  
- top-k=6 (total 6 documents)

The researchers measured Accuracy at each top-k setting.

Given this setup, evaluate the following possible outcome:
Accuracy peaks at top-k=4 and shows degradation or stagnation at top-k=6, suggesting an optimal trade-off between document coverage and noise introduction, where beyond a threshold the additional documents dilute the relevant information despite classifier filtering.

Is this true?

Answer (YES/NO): NO